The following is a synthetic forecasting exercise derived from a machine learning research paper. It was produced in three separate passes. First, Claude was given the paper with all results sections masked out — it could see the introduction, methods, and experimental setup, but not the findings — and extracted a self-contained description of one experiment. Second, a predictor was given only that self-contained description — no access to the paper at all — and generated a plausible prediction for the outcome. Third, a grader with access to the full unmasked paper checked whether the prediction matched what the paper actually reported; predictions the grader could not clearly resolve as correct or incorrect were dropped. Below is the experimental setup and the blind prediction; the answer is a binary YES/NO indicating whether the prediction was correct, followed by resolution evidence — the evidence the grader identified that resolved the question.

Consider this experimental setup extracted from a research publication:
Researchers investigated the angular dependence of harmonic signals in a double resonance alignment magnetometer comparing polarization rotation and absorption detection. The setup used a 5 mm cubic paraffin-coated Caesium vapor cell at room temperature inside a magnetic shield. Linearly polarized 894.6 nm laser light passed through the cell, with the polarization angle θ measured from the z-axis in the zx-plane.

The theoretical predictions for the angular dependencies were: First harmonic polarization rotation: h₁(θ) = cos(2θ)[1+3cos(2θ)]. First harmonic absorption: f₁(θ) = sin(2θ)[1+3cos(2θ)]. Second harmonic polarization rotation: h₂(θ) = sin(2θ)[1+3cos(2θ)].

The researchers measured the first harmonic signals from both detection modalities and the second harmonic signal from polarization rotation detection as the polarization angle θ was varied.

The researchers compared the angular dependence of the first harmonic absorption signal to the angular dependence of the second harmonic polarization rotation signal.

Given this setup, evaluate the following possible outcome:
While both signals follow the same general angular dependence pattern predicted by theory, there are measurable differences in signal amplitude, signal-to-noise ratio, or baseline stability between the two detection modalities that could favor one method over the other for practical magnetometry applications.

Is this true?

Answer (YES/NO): YES